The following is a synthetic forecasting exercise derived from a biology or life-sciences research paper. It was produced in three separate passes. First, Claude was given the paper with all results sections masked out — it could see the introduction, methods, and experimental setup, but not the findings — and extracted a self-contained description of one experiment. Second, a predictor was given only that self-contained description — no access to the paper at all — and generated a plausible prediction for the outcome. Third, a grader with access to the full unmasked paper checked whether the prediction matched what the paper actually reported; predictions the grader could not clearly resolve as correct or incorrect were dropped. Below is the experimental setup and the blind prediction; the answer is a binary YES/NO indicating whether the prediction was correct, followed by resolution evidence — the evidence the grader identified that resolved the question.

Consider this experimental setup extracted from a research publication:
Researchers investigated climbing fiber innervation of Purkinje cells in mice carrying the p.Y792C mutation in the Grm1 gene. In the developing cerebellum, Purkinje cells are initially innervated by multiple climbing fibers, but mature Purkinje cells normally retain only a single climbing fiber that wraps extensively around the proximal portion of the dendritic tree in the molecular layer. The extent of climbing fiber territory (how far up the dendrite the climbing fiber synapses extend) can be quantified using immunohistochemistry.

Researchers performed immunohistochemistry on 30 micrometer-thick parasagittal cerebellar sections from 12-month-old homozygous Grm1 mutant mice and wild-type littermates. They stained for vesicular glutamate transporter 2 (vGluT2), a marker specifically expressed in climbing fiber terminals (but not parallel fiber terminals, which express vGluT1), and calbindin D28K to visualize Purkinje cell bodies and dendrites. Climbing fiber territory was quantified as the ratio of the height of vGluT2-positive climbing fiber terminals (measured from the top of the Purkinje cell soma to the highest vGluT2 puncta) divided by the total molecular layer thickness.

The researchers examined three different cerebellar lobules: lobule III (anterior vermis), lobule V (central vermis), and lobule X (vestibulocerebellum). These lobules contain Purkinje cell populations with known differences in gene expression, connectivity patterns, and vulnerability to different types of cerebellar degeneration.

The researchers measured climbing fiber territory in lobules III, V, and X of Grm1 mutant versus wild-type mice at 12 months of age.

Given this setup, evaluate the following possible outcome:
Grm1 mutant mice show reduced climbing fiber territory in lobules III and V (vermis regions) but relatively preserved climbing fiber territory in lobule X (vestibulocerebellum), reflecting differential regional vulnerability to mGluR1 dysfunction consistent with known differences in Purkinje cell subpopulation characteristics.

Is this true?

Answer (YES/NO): NO